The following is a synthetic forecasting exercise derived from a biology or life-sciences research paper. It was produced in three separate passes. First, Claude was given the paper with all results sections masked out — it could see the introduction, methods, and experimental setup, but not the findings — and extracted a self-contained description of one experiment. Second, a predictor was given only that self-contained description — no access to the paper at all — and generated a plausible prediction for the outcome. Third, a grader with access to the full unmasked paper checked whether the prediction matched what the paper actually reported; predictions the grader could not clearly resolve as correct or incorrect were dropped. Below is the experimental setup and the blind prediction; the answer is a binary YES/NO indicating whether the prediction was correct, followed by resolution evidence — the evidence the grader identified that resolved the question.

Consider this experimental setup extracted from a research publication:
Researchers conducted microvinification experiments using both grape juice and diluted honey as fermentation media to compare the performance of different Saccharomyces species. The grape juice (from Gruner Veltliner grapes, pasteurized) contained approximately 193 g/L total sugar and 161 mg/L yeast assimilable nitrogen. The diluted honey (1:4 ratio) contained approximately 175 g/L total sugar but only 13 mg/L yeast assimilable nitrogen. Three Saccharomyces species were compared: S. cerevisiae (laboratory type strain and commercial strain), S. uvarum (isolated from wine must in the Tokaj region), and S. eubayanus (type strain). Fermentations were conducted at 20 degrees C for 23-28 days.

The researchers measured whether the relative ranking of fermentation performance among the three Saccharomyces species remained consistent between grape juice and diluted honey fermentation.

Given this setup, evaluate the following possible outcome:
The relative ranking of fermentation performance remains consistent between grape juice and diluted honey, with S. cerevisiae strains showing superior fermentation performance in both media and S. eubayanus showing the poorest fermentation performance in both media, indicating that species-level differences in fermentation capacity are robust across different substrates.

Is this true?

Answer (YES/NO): NO